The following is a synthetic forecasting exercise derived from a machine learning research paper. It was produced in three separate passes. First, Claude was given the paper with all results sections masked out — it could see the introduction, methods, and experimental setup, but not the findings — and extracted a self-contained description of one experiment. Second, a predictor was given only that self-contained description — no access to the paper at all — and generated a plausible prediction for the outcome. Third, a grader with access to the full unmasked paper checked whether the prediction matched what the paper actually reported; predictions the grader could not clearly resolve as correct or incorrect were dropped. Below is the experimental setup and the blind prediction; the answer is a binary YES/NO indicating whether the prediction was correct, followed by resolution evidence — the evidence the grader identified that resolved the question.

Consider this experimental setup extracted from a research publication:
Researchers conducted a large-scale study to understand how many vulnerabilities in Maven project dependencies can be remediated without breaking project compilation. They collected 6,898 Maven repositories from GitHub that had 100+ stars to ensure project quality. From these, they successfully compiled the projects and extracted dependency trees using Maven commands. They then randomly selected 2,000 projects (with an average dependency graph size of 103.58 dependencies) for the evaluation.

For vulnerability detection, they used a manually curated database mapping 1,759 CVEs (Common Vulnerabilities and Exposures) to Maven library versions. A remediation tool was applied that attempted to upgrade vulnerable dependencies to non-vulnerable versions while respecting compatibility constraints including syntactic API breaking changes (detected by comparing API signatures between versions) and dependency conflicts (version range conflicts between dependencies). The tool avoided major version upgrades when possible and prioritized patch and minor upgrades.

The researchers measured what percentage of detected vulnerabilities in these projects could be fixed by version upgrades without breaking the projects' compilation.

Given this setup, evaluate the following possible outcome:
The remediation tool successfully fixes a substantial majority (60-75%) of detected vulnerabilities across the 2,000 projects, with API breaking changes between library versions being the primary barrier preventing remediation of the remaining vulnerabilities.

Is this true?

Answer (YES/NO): NO